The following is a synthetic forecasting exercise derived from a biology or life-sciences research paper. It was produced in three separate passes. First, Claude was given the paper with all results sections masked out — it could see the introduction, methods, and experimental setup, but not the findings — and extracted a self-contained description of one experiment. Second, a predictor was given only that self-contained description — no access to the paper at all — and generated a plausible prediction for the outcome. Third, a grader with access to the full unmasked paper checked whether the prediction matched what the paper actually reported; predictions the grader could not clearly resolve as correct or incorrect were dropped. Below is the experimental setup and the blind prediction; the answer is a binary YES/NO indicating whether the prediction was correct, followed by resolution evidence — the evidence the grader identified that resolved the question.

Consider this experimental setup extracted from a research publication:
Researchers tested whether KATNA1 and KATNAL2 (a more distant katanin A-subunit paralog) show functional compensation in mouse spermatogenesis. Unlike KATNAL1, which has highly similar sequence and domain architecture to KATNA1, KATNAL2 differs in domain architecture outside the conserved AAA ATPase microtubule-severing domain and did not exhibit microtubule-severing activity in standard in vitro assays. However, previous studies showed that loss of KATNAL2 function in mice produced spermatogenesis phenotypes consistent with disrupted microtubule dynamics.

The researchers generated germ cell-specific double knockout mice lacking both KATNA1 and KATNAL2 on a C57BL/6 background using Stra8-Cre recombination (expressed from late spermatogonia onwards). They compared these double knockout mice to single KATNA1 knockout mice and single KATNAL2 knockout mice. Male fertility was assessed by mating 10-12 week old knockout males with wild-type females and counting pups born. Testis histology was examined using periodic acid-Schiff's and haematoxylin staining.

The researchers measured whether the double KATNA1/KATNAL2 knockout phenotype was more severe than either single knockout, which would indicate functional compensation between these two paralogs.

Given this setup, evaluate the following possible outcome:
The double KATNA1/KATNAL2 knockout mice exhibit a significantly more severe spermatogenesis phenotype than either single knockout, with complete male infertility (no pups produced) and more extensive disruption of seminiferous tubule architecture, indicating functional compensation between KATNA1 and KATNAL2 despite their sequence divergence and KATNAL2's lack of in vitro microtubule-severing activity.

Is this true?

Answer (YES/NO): NO